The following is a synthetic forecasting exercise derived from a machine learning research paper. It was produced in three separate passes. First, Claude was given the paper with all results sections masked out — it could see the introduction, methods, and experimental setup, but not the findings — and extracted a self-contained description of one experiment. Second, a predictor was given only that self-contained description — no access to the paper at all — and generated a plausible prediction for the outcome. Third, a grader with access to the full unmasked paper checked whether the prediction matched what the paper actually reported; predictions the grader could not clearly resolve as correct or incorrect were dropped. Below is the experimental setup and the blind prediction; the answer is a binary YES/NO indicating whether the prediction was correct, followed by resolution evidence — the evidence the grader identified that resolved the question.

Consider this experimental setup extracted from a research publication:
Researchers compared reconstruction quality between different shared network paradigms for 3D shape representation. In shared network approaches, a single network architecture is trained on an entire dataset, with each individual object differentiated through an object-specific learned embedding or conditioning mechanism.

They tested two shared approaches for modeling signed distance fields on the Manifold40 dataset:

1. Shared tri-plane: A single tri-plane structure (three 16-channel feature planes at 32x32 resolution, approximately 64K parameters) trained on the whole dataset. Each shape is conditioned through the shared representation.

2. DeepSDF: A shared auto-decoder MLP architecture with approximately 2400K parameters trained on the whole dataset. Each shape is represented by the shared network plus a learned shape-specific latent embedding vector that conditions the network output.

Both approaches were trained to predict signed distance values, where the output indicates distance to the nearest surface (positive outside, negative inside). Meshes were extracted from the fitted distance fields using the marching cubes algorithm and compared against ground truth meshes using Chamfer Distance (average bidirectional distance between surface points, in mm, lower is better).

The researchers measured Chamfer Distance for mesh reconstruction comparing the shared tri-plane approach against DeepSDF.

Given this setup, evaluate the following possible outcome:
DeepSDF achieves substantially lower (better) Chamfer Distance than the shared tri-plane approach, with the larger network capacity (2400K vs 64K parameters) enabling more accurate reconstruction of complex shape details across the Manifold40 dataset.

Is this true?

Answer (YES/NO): NO